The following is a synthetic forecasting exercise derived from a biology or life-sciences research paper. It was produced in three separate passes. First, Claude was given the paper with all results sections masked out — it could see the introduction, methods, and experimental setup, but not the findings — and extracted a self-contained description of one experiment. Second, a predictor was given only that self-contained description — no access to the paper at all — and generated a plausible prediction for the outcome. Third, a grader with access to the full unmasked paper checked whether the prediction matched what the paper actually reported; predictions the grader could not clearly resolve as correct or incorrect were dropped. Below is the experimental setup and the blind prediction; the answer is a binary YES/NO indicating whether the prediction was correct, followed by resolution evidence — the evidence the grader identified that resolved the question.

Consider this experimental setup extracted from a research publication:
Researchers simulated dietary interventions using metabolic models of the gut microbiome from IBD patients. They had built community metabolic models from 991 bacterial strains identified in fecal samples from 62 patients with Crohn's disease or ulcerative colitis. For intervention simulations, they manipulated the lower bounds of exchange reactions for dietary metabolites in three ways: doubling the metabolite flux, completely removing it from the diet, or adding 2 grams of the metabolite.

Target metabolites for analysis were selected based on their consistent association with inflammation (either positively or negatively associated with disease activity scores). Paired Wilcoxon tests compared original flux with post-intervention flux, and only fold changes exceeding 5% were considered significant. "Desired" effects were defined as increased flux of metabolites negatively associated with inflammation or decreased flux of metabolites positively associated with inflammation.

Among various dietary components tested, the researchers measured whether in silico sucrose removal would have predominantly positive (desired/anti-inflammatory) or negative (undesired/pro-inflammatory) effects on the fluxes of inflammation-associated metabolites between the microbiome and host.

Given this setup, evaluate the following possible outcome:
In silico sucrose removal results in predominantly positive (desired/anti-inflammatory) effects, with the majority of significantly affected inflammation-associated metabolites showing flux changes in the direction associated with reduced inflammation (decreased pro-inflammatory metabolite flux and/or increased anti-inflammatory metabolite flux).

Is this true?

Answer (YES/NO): YES